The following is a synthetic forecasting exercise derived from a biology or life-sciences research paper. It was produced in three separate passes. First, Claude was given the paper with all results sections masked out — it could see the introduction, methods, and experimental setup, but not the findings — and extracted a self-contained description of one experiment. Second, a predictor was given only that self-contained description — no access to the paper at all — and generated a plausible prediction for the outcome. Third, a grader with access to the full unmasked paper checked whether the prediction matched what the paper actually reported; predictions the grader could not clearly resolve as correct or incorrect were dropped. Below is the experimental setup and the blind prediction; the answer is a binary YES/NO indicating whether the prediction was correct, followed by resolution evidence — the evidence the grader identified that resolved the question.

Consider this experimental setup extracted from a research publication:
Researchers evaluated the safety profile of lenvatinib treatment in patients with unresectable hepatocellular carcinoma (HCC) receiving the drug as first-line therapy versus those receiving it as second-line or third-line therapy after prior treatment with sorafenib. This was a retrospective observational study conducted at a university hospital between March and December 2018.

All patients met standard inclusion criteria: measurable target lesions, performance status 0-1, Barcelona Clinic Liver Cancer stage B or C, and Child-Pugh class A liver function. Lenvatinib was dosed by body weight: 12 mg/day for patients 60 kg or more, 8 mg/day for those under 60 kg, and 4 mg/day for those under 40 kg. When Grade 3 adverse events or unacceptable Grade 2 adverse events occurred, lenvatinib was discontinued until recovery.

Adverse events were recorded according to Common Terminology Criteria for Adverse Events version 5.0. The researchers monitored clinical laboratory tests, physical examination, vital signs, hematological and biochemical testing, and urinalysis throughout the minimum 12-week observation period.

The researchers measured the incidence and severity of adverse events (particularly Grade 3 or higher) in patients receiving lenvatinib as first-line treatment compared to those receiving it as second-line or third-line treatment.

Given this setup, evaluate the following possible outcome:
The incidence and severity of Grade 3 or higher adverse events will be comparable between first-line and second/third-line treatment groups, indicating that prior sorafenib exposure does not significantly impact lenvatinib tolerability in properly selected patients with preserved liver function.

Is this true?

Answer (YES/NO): YES